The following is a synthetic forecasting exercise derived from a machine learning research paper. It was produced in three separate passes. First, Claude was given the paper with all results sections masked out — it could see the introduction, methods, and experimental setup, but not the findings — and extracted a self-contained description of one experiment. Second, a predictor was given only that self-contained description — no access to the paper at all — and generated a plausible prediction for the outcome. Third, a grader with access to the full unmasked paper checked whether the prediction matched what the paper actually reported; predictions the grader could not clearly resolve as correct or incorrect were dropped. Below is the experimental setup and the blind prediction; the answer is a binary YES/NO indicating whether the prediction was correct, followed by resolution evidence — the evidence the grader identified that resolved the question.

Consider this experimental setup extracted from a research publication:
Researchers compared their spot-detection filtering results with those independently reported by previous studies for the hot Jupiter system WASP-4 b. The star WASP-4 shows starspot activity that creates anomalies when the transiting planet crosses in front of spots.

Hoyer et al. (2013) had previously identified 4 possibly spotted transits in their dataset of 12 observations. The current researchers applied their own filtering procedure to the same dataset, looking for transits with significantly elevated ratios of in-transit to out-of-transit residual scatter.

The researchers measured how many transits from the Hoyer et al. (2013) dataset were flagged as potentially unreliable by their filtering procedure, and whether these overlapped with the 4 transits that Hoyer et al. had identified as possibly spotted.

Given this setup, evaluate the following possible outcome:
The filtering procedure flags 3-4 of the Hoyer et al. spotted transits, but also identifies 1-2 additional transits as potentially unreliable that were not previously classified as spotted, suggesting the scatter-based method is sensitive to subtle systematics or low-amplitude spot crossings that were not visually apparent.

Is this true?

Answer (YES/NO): NO